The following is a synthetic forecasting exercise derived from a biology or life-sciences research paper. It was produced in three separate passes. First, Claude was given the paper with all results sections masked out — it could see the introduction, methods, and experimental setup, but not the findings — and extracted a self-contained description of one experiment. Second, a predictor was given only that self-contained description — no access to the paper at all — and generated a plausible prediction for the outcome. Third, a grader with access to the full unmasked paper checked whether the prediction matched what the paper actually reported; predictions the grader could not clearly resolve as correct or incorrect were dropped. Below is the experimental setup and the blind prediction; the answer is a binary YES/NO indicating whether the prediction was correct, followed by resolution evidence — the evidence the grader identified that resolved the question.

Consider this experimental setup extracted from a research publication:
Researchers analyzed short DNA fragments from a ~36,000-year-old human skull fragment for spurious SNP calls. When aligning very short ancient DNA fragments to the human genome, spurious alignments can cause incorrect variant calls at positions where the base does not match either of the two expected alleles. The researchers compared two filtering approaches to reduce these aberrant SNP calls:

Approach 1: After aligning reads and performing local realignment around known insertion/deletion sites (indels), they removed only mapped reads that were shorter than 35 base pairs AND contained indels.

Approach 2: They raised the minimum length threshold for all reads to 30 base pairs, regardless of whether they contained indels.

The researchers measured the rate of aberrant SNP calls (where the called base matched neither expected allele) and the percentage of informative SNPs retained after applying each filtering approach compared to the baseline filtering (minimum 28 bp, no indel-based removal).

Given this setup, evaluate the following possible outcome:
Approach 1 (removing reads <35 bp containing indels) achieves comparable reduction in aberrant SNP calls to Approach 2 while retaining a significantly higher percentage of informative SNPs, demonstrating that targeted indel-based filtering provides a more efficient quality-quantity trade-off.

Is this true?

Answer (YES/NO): NO